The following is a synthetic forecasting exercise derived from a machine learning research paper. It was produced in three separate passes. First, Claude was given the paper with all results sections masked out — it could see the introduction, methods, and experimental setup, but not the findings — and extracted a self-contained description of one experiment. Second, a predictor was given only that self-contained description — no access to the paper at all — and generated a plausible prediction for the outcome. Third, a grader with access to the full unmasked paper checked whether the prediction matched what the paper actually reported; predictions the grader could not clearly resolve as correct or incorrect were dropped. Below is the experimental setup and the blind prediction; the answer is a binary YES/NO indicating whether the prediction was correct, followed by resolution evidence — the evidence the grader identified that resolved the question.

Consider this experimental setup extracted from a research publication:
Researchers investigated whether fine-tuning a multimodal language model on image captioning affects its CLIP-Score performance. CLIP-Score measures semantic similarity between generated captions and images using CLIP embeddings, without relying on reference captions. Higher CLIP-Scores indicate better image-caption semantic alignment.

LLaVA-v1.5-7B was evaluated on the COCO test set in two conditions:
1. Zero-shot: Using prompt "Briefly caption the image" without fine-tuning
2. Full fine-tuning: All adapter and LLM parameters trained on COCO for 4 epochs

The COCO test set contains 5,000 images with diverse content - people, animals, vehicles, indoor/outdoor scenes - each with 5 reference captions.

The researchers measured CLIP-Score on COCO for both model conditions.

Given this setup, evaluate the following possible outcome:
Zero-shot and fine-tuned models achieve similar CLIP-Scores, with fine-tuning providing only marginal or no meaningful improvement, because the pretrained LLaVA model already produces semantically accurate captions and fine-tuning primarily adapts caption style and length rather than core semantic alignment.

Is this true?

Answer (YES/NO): NO